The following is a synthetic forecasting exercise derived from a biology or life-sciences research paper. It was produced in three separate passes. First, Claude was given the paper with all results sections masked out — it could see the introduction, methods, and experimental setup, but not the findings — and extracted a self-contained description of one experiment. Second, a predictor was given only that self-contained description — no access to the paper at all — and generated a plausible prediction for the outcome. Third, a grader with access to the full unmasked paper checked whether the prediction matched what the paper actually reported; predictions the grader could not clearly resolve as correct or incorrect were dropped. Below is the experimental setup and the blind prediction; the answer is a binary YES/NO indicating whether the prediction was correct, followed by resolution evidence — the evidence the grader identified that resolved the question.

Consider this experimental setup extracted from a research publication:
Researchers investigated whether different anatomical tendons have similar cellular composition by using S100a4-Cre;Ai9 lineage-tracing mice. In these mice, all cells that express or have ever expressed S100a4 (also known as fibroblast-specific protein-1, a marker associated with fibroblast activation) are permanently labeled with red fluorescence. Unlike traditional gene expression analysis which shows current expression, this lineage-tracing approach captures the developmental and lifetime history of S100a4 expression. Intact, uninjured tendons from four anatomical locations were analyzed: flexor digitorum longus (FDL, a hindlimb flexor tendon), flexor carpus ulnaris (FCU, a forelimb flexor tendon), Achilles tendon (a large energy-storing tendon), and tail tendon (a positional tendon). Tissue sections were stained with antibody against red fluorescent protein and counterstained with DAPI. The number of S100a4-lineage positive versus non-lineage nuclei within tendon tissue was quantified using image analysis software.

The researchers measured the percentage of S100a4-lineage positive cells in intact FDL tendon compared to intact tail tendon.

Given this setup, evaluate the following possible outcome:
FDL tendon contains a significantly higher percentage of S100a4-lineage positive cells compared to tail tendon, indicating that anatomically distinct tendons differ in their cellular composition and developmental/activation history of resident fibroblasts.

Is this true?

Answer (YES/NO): NO